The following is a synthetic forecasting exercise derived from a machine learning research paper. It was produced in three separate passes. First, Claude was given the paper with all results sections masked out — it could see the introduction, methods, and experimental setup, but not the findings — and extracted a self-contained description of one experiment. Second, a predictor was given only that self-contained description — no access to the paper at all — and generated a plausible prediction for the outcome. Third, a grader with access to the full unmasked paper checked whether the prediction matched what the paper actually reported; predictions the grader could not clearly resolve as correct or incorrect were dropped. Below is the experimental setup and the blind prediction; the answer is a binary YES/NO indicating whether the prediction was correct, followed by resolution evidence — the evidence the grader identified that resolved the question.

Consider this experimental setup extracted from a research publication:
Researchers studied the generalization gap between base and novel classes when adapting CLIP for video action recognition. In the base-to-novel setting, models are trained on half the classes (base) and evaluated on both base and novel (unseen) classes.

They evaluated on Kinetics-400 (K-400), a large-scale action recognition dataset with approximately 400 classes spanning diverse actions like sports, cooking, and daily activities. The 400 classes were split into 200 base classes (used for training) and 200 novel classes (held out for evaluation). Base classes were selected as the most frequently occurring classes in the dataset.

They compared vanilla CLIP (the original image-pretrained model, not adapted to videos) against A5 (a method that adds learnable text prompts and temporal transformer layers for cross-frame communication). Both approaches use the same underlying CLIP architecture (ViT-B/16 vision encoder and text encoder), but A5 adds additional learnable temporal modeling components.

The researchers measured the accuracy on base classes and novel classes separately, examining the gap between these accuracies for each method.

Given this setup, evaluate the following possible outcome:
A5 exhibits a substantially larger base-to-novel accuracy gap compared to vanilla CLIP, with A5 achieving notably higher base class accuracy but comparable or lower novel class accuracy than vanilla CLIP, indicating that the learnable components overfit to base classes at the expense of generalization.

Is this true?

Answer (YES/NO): YES